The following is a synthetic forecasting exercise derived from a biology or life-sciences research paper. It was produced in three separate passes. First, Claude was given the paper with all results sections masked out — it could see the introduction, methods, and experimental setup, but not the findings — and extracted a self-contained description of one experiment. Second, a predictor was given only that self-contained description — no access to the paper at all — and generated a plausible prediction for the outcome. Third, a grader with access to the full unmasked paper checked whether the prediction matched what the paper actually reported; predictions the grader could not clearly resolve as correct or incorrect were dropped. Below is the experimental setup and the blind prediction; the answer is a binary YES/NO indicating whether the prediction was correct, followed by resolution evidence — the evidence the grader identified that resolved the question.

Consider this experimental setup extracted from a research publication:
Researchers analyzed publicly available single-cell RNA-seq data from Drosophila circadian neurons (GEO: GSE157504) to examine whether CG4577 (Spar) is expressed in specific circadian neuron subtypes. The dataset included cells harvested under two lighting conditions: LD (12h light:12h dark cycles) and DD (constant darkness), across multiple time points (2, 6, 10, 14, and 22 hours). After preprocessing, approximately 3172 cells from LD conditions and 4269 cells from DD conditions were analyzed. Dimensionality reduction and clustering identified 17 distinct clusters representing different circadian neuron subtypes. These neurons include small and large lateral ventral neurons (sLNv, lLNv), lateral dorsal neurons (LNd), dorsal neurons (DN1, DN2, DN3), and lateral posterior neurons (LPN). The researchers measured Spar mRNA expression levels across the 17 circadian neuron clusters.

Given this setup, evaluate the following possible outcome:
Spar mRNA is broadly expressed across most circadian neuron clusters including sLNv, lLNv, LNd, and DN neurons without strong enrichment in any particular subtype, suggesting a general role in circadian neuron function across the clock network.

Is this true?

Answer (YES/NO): YES